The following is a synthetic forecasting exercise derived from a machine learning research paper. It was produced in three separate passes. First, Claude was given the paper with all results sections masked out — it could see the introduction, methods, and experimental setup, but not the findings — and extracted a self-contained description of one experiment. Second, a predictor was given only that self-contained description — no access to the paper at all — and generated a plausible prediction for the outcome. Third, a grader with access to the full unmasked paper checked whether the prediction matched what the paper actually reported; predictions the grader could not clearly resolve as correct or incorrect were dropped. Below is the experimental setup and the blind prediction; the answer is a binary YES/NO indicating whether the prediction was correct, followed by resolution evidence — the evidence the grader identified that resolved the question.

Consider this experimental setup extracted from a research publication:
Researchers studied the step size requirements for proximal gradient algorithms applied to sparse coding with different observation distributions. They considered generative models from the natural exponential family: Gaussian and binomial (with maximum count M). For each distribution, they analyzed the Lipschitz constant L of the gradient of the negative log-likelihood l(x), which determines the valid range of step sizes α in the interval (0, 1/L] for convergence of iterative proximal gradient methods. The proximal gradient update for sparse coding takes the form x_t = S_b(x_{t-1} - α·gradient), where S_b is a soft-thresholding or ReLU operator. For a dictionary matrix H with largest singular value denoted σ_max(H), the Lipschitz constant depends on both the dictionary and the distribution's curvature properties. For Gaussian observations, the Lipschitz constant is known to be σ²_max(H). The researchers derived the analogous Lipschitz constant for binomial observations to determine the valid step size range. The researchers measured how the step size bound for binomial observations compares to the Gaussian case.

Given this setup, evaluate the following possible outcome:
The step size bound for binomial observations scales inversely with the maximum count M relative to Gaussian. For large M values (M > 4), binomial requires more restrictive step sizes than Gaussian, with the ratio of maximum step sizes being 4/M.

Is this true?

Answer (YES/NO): NO